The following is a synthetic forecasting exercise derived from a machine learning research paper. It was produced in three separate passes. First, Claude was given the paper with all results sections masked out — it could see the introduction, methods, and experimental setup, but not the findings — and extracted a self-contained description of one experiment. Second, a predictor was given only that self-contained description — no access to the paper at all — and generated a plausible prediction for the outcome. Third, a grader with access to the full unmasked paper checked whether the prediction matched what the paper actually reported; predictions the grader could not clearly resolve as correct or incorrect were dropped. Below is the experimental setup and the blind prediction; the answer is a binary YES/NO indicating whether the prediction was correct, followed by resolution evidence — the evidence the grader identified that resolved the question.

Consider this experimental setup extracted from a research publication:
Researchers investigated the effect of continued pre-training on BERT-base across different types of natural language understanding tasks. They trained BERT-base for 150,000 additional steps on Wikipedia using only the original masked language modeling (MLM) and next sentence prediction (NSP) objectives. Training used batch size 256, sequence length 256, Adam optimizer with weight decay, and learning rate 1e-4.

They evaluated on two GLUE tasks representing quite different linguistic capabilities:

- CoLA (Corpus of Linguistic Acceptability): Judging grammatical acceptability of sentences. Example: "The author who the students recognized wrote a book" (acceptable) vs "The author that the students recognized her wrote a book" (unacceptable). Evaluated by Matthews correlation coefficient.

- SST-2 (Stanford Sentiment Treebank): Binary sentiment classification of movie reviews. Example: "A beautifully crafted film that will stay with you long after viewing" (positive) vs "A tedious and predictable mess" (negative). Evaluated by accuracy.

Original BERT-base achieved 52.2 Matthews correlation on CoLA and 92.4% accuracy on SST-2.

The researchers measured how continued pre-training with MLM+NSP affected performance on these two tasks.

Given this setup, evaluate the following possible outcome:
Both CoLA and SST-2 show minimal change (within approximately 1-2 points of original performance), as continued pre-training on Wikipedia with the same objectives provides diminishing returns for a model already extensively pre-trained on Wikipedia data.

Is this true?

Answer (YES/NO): YES